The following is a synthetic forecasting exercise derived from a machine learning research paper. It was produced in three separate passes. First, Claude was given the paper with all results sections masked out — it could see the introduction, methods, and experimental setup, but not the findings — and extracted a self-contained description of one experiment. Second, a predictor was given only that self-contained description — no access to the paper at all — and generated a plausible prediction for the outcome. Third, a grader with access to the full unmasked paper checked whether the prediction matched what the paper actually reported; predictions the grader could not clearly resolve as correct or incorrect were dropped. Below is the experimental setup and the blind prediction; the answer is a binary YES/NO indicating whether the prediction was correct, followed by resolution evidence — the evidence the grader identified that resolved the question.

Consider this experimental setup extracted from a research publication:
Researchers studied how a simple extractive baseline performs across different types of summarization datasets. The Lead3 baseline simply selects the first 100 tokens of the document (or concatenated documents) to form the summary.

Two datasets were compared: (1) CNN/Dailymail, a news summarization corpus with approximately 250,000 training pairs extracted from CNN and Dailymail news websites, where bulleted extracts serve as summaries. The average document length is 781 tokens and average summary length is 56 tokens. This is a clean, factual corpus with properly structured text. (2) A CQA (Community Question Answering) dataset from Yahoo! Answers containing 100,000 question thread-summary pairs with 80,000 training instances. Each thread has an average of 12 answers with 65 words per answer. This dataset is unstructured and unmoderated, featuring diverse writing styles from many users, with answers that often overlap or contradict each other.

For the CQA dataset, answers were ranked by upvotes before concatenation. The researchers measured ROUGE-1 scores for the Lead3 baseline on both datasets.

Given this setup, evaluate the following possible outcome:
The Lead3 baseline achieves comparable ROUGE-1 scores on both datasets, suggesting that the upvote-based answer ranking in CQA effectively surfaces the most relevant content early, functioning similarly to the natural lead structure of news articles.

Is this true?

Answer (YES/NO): NO